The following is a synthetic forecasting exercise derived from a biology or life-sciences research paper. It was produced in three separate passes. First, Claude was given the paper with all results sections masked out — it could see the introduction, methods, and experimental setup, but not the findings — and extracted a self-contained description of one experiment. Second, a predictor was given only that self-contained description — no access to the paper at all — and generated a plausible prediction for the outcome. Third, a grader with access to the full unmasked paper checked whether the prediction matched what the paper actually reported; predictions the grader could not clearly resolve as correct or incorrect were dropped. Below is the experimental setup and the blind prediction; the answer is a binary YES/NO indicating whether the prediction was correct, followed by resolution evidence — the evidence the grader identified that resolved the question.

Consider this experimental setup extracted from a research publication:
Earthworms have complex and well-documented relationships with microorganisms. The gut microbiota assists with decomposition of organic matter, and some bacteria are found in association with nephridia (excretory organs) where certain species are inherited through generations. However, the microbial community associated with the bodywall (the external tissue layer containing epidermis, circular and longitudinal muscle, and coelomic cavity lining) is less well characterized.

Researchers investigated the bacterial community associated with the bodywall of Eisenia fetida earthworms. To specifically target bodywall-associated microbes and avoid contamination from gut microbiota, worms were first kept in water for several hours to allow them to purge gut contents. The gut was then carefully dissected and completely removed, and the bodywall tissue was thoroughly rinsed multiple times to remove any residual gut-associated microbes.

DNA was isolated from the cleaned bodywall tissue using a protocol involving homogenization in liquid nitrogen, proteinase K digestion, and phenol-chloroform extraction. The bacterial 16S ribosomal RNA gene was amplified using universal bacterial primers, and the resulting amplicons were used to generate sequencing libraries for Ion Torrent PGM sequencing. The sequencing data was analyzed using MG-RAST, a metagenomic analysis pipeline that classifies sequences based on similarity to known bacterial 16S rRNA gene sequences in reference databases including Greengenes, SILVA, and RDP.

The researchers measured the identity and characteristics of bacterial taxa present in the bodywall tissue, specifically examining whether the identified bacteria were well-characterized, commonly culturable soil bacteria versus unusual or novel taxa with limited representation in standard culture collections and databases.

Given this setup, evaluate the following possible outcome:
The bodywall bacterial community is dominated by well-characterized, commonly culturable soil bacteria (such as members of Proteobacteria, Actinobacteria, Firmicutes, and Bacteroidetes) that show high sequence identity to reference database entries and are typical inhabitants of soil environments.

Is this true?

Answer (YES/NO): NO